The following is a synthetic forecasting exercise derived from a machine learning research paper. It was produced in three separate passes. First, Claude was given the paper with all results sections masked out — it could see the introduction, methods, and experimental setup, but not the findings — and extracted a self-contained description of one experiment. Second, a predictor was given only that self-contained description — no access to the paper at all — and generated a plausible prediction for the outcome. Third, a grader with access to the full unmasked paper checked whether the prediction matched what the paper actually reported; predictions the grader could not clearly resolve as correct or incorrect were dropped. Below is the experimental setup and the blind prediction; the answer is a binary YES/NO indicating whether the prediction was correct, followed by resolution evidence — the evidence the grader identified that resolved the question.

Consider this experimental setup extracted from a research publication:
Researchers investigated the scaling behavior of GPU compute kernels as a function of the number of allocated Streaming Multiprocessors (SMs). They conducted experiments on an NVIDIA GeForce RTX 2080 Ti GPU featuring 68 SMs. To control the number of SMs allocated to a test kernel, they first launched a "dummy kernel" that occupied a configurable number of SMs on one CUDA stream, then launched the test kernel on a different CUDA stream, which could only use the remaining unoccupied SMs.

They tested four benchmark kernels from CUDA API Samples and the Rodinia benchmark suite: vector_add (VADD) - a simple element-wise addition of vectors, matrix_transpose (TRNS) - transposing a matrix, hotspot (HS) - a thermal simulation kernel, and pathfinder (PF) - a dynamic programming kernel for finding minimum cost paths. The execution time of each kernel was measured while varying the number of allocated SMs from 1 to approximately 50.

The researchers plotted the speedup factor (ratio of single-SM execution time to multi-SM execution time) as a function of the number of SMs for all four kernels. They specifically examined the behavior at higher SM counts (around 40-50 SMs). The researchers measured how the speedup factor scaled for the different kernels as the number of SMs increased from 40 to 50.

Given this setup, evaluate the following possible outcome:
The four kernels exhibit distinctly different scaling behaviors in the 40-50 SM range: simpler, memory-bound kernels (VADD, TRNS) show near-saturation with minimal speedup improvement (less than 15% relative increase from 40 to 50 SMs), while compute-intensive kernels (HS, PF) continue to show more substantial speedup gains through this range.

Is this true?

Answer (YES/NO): YES